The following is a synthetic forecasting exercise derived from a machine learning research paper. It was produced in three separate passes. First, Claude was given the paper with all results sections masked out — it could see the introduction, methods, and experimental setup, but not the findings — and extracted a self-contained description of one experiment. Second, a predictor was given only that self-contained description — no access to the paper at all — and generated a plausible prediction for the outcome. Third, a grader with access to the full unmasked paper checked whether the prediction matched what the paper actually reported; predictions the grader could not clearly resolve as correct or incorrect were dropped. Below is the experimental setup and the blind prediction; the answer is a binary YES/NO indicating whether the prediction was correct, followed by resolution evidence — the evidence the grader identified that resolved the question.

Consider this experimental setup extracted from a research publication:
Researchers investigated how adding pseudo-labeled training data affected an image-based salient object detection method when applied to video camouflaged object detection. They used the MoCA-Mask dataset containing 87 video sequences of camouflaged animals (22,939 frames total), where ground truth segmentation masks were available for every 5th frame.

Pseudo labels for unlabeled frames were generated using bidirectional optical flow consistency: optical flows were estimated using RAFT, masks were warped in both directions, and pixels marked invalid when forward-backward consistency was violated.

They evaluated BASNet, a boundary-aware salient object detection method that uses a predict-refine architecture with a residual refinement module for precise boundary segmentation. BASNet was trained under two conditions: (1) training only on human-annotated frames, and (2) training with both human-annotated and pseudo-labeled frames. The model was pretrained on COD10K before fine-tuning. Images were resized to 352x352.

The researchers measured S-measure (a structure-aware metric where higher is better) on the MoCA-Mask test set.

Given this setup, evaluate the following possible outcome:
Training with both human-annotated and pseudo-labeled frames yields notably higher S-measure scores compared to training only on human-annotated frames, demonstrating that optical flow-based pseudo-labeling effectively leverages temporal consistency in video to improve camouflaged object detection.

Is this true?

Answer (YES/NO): NO